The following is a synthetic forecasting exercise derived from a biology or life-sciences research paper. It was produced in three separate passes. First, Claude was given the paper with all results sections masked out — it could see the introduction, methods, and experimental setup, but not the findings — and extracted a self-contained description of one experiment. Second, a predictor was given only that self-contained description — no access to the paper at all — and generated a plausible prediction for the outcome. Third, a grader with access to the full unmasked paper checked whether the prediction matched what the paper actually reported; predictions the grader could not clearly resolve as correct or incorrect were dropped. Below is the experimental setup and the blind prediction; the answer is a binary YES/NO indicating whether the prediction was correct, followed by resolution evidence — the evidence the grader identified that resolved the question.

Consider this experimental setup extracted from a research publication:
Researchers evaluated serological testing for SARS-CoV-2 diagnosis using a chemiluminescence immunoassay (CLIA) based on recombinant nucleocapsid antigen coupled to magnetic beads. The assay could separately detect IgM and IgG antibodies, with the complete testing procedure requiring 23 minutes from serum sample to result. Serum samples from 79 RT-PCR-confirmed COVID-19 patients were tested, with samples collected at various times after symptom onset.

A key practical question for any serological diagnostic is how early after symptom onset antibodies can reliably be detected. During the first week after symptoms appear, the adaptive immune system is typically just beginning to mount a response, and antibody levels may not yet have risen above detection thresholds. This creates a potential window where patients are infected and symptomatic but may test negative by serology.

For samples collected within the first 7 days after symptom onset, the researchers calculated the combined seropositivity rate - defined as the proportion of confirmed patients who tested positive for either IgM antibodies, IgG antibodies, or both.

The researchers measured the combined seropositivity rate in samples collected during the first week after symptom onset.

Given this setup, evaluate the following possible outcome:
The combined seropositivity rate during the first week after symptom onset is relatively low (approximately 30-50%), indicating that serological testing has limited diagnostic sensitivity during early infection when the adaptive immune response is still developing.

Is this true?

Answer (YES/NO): NO